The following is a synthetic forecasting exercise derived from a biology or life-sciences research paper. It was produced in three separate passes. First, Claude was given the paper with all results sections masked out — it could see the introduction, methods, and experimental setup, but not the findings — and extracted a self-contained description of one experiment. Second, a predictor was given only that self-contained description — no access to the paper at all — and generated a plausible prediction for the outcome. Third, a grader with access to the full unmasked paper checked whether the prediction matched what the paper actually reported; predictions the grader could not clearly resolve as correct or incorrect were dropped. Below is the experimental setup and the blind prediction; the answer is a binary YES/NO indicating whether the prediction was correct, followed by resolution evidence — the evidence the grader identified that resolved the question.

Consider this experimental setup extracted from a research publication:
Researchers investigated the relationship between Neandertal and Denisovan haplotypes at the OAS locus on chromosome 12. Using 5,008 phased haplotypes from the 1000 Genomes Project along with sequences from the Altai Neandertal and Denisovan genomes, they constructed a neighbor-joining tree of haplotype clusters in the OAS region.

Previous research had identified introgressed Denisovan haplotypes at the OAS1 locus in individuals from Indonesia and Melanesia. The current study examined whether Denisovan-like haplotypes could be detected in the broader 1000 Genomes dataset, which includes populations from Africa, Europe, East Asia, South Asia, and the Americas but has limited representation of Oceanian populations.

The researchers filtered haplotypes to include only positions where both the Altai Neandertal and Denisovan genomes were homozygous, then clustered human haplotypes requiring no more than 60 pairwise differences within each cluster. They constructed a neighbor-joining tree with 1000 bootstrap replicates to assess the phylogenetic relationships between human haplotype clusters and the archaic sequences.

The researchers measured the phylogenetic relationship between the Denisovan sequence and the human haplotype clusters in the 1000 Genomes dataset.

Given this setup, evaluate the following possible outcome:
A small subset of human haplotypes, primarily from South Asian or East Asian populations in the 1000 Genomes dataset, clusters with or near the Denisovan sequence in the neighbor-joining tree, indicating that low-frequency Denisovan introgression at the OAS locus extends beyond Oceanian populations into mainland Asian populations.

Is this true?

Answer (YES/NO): NO